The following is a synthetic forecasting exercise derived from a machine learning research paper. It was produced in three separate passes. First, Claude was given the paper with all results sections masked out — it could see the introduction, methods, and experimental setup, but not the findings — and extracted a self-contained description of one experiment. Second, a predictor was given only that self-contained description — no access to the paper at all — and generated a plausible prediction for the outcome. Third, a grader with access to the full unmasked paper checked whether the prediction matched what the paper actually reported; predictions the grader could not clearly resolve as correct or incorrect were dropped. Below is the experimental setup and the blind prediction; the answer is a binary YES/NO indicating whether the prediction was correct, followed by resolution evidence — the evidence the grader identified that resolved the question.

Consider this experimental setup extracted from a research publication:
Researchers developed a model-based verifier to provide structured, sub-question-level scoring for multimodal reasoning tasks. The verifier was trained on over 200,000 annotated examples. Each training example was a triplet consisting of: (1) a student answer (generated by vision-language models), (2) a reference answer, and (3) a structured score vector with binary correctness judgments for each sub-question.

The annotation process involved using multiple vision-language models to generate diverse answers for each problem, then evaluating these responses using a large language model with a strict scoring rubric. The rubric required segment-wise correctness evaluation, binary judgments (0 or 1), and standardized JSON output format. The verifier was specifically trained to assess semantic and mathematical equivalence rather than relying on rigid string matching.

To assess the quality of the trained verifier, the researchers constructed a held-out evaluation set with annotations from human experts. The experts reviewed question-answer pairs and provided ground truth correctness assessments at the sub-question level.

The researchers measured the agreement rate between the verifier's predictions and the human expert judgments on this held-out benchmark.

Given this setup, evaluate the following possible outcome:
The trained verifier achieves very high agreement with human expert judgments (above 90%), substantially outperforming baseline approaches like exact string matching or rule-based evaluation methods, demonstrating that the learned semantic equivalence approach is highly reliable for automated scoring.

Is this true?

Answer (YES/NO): NO